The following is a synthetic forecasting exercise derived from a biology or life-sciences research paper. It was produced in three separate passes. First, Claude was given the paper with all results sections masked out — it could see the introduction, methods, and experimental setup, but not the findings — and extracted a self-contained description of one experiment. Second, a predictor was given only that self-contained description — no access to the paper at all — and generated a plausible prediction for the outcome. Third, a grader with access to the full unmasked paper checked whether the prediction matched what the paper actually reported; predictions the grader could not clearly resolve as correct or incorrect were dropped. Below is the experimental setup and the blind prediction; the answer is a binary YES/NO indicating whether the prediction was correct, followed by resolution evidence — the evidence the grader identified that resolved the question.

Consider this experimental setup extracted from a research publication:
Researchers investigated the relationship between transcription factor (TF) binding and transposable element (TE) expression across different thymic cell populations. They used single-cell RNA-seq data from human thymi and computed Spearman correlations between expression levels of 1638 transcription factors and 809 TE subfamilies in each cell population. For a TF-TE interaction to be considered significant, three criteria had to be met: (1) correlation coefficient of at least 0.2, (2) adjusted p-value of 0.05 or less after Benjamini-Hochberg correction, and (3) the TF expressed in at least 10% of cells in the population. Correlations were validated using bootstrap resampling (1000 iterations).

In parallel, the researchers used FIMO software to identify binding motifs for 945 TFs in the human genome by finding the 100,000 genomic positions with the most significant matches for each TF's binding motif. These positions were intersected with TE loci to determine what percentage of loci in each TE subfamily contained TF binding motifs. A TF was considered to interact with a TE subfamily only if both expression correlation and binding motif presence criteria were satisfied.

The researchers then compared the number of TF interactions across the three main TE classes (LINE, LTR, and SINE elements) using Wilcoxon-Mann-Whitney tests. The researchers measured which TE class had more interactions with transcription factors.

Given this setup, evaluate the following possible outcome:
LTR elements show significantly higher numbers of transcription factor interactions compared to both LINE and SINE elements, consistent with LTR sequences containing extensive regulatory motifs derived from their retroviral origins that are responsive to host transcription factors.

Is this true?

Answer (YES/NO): NO